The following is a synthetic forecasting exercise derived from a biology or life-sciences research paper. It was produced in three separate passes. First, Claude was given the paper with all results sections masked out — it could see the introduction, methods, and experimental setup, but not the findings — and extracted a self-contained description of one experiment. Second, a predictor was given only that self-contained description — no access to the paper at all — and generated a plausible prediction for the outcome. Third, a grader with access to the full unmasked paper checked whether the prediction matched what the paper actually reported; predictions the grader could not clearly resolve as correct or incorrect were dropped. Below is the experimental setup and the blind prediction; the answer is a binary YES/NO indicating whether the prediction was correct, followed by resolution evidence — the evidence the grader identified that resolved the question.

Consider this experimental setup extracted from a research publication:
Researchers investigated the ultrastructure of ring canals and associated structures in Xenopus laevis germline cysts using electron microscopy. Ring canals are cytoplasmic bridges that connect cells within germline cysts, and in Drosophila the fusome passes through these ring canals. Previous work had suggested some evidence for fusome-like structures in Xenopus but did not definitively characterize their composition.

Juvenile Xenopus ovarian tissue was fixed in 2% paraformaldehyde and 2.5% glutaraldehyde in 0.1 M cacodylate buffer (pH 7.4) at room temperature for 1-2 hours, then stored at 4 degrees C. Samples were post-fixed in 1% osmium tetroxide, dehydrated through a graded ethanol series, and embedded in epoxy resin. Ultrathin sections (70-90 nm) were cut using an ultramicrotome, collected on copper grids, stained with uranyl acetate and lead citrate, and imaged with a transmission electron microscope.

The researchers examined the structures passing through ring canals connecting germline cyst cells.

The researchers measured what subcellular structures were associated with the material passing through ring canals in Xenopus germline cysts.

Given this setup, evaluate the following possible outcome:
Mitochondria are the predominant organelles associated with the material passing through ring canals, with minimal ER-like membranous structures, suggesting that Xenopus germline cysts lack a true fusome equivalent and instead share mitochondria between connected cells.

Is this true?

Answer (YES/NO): NO